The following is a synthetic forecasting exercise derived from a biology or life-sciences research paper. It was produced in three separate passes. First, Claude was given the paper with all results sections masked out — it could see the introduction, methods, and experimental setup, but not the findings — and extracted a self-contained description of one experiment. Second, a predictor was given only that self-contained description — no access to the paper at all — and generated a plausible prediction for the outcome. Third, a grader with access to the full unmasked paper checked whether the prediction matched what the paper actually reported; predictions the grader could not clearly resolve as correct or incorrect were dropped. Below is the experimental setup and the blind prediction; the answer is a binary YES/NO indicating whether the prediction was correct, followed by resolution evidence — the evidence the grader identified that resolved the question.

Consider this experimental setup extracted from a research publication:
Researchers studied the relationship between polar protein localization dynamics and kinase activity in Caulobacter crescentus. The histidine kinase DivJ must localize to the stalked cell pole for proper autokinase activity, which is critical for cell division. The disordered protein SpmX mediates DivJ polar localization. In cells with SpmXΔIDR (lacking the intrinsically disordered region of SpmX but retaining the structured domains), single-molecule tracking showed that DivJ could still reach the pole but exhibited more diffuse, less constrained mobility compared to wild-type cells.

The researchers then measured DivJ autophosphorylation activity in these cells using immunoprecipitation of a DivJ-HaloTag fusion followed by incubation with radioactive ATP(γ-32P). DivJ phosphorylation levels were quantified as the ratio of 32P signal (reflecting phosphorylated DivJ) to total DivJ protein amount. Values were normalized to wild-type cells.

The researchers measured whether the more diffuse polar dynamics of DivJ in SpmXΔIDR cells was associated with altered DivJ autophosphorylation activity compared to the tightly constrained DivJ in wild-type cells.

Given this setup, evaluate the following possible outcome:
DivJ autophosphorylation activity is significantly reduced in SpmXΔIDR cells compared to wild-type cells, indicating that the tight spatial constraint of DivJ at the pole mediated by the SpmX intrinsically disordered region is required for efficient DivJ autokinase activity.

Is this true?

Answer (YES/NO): YES